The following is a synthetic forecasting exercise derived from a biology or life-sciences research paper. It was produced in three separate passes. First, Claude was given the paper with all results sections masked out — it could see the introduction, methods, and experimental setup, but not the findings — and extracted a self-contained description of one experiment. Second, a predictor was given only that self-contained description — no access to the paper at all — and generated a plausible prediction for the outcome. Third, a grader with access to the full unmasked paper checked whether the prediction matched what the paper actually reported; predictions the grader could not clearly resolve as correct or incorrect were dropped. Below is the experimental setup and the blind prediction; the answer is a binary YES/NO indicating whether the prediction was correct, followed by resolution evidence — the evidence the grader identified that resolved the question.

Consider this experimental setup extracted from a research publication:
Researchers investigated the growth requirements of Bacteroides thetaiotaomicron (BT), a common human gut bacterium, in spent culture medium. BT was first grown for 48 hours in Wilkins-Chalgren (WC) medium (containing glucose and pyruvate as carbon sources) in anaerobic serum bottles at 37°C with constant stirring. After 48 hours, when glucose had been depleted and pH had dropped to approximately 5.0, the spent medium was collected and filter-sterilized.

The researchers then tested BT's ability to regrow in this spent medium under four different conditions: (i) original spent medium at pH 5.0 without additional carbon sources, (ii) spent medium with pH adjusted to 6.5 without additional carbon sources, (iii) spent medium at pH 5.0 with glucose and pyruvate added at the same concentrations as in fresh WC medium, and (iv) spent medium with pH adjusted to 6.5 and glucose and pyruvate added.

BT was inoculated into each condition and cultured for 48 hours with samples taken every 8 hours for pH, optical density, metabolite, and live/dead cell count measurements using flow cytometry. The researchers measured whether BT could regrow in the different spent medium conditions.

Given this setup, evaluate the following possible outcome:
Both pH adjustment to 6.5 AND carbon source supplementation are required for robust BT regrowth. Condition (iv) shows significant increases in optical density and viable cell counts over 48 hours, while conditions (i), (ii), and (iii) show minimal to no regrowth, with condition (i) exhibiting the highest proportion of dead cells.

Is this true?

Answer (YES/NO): NO